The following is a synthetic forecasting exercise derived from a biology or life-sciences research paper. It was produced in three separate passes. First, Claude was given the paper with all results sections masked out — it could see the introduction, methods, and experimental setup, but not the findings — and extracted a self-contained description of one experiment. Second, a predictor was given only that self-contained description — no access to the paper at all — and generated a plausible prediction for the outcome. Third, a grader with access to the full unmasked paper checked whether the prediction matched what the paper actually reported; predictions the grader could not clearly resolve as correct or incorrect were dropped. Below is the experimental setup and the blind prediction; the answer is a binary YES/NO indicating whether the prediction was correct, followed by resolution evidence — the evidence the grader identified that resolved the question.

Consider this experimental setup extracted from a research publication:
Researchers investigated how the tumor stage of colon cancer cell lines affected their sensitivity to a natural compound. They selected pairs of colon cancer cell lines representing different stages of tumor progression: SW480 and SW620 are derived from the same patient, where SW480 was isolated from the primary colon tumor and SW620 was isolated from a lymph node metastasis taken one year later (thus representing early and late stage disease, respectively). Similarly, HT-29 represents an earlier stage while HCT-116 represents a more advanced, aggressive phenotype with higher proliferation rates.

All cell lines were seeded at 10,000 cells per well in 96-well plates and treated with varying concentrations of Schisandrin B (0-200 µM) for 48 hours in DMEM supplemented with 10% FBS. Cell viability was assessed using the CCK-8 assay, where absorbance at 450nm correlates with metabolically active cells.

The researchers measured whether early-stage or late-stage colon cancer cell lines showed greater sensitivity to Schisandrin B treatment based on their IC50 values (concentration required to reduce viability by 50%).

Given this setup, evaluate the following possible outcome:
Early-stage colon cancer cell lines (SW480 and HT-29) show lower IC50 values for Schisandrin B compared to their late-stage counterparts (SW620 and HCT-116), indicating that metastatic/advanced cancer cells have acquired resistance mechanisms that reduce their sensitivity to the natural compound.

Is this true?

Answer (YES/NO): NO